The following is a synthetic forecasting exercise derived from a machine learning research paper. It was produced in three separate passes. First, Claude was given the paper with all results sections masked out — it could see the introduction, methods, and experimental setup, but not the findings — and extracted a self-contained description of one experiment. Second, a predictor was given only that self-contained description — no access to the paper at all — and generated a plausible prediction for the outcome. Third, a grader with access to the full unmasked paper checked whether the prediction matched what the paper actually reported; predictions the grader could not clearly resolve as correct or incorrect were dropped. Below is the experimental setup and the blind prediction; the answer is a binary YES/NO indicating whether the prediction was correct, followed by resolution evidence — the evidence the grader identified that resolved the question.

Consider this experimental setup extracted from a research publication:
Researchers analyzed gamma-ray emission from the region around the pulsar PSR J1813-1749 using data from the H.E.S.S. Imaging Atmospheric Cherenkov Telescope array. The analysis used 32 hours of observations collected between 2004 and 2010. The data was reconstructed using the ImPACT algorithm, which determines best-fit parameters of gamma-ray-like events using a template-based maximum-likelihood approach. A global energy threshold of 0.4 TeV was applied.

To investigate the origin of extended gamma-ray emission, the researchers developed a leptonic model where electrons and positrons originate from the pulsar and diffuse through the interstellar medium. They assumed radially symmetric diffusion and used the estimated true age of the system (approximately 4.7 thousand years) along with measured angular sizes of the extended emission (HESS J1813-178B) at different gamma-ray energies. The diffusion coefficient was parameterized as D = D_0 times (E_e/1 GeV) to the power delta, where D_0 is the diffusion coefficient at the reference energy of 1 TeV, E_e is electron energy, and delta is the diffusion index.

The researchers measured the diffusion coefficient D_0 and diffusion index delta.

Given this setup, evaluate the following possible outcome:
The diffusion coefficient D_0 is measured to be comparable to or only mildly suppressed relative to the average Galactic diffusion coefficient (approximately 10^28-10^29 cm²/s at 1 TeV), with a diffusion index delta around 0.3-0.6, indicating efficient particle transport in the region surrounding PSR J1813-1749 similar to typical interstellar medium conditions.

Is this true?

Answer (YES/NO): YES